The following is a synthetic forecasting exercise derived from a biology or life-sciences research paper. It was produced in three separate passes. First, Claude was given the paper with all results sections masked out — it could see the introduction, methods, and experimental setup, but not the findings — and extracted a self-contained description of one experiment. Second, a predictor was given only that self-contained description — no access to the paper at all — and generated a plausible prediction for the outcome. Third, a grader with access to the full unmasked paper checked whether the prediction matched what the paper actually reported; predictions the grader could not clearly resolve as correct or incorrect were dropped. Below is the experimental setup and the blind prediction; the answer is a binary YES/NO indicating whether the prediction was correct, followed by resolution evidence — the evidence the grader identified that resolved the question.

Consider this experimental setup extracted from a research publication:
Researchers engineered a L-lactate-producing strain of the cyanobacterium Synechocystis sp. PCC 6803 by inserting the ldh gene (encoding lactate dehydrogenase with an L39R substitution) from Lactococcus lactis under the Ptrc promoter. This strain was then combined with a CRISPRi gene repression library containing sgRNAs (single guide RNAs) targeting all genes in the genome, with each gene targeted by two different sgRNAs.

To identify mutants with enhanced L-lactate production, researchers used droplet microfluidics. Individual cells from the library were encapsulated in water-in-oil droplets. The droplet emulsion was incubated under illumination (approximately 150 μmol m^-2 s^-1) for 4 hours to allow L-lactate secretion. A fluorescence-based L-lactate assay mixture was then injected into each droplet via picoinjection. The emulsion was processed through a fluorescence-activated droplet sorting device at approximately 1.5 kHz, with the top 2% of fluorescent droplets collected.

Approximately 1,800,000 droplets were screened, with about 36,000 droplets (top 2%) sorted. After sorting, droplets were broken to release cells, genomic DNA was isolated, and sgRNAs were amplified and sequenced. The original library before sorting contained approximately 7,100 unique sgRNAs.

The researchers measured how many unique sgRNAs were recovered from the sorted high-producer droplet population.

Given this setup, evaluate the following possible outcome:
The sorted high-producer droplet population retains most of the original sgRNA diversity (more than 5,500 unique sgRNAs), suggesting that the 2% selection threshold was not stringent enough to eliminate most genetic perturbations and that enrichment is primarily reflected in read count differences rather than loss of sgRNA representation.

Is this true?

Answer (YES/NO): NO